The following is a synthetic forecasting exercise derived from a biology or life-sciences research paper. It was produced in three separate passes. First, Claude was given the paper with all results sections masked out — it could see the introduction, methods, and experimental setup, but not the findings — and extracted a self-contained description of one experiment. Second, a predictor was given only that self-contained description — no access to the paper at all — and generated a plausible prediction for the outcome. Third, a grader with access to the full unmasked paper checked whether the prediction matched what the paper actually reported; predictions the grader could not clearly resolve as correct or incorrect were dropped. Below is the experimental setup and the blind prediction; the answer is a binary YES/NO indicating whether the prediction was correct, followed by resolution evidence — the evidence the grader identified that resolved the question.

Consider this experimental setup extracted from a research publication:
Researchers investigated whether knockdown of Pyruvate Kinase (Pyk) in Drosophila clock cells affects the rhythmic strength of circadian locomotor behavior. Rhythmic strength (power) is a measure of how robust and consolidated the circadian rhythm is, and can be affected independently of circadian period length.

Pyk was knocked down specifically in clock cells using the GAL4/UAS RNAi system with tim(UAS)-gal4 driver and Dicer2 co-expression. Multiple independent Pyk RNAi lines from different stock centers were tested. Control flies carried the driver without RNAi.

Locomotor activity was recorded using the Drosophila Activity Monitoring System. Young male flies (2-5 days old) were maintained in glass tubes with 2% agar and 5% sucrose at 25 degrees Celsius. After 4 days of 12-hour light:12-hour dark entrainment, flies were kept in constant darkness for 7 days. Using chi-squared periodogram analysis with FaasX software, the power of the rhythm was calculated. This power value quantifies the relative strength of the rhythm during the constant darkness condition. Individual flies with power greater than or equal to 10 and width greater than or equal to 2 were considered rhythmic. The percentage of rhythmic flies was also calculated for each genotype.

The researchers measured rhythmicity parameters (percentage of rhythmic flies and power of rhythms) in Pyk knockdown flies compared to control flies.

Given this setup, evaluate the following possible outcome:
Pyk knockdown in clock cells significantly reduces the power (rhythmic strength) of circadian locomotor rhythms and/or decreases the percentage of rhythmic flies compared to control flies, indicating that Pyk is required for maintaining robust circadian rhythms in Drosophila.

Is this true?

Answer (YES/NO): YES